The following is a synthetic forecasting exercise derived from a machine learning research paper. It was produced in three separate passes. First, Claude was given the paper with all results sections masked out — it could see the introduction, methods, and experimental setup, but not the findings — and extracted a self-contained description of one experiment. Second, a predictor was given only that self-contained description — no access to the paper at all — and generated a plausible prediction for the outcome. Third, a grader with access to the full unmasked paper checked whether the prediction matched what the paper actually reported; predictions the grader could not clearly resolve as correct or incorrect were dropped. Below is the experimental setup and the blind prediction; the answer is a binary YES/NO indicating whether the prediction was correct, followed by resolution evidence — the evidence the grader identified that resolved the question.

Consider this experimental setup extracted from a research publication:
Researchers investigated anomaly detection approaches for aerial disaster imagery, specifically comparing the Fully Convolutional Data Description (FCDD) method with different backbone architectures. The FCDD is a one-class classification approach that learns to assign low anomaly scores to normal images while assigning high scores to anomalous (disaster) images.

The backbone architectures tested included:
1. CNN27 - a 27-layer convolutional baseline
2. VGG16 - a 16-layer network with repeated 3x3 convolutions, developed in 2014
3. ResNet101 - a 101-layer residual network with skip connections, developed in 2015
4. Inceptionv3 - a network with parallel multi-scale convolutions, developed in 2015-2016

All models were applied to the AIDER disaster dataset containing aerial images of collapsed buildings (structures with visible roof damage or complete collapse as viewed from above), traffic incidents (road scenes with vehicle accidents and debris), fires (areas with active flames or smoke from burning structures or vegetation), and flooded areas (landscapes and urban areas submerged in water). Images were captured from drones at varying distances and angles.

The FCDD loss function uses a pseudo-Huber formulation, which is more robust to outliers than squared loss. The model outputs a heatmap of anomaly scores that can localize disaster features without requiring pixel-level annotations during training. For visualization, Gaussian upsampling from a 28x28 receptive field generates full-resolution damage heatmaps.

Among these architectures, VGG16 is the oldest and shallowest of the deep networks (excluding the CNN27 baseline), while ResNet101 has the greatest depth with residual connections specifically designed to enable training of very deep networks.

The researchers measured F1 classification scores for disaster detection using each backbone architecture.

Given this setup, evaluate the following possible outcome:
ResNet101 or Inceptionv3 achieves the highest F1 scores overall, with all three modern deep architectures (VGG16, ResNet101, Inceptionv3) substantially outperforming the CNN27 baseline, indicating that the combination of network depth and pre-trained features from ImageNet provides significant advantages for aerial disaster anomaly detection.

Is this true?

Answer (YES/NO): NO